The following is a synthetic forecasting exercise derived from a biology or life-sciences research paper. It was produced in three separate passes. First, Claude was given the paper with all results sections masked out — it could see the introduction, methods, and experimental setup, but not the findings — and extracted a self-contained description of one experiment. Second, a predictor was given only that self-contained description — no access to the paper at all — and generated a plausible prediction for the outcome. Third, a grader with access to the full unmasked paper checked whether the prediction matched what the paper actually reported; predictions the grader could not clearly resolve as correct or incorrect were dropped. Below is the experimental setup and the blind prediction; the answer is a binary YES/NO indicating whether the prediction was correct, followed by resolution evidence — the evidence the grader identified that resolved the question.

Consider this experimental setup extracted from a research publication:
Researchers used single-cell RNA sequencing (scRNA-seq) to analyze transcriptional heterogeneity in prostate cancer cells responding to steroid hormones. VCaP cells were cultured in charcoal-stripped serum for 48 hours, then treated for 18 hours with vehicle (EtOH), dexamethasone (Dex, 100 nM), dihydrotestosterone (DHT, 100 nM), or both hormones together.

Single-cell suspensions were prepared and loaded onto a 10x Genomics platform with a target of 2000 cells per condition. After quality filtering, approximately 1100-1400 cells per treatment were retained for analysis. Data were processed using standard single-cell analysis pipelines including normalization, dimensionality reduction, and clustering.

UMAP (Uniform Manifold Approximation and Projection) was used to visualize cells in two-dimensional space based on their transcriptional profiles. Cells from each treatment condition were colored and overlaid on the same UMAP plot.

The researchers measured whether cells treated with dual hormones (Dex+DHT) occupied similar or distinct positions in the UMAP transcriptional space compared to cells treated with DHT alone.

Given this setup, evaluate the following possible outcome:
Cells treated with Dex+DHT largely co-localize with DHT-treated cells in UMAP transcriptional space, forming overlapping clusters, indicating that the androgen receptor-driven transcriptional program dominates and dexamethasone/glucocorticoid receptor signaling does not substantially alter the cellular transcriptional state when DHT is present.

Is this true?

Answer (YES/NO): NO